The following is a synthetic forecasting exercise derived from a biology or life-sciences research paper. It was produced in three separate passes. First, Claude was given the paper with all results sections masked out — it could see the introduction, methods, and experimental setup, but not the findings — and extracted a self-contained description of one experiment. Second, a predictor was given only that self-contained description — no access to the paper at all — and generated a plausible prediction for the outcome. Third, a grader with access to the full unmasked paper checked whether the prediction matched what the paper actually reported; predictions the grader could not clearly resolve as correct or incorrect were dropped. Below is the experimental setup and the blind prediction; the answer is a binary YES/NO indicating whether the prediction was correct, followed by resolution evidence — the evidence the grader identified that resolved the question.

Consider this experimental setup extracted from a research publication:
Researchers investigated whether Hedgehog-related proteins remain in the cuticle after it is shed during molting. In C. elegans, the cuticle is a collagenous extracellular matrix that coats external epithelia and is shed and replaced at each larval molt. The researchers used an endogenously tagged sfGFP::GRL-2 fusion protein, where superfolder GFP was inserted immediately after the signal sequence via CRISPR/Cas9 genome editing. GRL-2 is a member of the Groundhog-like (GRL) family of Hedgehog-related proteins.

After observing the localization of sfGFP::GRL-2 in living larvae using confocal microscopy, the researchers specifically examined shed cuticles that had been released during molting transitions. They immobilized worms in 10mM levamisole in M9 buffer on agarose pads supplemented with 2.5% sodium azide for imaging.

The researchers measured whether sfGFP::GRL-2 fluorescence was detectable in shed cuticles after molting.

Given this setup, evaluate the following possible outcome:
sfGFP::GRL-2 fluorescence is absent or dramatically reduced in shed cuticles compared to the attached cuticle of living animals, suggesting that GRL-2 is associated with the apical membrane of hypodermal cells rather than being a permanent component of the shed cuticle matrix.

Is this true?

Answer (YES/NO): NO